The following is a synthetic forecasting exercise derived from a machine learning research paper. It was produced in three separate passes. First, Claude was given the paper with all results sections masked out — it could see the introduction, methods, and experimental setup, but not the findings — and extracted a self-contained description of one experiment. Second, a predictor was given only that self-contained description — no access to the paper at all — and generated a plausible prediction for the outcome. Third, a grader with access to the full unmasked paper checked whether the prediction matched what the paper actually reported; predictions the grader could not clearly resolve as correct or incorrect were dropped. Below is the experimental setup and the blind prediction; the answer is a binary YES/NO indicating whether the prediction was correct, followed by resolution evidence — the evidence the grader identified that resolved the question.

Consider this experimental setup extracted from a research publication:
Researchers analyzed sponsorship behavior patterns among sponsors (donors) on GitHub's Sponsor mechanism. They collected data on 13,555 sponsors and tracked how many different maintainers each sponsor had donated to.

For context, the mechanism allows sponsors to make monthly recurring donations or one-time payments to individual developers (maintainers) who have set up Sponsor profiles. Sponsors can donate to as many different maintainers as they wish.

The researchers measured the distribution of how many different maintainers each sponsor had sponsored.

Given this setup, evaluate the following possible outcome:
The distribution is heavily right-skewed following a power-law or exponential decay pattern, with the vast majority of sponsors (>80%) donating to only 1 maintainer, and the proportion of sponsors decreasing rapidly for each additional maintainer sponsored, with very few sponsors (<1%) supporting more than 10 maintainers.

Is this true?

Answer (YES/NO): NO